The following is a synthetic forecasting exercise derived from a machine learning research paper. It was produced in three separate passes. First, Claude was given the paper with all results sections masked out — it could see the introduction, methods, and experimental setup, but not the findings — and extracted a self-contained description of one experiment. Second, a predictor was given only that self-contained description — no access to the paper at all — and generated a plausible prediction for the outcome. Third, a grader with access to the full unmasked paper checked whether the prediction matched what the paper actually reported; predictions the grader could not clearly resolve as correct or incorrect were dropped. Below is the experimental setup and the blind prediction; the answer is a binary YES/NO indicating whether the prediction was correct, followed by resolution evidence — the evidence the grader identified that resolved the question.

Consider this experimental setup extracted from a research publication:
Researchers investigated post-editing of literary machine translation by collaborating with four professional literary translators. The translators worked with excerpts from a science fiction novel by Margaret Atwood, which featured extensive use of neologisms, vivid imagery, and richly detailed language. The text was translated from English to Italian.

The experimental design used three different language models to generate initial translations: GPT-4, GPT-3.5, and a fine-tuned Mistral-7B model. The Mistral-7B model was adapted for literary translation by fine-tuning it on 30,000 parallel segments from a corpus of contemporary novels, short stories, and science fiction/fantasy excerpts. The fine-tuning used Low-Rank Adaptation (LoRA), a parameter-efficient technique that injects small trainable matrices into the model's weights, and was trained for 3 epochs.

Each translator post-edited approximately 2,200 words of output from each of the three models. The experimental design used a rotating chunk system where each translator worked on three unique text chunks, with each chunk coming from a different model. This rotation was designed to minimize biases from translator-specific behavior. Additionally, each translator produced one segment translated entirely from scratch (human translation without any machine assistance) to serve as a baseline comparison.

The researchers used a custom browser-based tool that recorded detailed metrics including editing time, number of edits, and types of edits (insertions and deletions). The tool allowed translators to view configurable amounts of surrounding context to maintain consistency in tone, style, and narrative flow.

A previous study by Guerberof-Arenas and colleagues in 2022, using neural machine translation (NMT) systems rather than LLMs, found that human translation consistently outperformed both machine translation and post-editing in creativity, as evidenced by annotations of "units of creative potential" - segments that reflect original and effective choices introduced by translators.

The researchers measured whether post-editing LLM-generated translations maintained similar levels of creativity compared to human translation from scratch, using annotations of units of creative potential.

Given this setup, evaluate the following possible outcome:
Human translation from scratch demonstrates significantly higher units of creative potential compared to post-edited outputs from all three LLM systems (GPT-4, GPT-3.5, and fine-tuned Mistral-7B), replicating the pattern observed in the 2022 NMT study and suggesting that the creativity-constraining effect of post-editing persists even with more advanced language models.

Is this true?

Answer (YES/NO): NO